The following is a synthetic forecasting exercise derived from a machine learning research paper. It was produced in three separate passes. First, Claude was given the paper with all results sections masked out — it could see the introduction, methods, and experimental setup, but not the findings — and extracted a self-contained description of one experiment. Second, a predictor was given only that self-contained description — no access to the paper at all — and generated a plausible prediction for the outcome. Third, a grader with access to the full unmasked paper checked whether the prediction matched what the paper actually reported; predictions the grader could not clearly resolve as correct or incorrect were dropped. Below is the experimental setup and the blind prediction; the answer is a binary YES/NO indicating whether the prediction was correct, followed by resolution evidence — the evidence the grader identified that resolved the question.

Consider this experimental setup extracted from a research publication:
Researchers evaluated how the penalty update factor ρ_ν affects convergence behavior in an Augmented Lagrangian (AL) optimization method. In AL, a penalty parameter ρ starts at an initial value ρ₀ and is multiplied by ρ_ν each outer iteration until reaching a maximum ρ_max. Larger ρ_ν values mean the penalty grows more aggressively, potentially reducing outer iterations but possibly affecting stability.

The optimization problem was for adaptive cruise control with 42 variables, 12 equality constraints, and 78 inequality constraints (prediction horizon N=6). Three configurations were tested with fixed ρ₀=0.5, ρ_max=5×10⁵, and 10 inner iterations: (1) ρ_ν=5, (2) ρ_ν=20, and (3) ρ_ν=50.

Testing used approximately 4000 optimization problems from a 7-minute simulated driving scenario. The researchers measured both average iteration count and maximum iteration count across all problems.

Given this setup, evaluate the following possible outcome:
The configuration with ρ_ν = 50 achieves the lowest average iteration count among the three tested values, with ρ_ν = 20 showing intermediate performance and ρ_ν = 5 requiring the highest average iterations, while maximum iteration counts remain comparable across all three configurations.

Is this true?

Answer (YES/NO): NO